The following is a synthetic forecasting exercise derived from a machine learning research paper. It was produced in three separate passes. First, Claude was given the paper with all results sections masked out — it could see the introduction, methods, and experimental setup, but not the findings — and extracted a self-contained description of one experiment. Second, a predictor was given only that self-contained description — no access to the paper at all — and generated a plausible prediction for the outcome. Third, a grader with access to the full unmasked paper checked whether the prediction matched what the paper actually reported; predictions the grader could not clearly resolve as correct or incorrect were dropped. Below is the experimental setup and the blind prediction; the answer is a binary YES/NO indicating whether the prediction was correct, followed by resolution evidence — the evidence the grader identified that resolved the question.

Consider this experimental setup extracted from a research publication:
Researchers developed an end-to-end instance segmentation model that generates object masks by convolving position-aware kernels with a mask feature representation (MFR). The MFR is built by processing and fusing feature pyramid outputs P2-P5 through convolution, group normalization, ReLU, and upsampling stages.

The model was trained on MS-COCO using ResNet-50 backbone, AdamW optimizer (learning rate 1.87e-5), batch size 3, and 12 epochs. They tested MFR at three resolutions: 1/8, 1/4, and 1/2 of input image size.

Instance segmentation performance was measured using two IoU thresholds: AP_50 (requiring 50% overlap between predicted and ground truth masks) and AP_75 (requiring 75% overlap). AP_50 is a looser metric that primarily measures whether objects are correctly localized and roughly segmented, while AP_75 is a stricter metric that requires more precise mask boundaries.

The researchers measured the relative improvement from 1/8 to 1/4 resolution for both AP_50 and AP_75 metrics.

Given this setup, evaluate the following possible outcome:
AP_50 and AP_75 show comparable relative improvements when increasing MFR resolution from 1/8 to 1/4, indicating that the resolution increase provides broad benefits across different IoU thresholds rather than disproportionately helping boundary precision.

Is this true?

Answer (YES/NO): NO